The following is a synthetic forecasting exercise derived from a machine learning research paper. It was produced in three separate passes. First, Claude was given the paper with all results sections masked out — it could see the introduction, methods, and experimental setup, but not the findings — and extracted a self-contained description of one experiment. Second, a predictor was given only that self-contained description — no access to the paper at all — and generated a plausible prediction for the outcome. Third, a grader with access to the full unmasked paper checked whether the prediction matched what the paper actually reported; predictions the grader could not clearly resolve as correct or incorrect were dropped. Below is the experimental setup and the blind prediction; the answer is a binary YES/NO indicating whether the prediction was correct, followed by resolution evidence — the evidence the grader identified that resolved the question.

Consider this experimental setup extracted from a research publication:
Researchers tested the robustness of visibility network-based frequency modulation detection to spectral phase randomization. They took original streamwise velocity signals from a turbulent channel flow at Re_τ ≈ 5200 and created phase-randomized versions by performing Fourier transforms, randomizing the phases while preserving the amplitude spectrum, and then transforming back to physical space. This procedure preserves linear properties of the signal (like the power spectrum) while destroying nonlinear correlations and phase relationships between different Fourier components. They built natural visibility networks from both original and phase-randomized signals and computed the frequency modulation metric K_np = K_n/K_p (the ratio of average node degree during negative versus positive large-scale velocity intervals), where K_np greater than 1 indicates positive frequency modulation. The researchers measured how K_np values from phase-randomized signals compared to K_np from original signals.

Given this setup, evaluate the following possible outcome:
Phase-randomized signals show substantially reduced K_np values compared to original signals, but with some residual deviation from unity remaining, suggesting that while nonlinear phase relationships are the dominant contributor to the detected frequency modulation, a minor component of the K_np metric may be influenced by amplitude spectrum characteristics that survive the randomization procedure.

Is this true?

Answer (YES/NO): NO